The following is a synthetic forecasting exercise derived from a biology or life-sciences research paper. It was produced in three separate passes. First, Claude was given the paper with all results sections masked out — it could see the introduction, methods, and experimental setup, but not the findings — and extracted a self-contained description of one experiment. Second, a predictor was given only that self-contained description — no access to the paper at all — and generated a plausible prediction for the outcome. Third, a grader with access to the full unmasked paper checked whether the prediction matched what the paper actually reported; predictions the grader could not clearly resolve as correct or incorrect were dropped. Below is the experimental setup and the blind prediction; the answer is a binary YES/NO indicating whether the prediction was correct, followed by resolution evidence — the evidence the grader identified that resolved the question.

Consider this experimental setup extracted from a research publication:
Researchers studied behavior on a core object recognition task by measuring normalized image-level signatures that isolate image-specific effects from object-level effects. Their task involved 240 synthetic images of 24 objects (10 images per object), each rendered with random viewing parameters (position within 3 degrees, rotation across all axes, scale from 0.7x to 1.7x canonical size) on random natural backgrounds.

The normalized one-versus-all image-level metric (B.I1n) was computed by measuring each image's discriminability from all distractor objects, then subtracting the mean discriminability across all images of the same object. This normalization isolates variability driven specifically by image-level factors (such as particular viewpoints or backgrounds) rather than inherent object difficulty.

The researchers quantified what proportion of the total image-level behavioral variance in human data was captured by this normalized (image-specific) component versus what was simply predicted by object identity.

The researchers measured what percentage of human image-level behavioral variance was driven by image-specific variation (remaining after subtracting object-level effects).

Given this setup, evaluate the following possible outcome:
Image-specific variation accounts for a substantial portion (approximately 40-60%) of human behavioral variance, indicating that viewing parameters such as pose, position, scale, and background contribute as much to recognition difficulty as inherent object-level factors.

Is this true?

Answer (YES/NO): YES